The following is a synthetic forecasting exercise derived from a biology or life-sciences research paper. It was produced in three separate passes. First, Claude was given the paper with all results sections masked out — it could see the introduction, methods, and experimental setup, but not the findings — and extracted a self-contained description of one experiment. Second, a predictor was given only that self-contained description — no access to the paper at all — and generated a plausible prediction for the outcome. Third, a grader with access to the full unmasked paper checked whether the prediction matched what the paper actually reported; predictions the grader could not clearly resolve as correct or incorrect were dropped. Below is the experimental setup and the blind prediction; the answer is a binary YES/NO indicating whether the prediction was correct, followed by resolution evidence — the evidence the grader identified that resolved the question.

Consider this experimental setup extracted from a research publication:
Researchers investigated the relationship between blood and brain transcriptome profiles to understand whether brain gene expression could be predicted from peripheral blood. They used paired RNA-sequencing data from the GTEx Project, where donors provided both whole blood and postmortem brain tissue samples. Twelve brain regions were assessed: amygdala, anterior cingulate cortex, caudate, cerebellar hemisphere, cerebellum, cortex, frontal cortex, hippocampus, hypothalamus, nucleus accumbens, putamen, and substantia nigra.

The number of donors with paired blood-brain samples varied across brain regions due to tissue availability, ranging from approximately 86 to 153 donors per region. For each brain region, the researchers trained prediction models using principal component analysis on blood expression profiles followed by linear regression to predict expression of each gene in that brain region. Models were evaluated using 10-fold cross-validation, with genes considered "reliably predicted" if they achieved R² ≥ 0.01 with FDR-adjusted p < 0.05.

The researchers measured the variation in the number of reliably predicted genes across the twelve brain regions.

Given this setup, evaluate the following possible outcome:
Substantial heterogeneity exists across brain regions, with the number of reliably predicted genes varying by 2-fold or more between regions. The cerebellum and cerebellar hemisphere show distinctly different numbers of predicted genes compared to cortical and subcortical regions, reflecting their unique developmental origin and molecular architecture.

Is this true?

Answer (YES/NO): NO